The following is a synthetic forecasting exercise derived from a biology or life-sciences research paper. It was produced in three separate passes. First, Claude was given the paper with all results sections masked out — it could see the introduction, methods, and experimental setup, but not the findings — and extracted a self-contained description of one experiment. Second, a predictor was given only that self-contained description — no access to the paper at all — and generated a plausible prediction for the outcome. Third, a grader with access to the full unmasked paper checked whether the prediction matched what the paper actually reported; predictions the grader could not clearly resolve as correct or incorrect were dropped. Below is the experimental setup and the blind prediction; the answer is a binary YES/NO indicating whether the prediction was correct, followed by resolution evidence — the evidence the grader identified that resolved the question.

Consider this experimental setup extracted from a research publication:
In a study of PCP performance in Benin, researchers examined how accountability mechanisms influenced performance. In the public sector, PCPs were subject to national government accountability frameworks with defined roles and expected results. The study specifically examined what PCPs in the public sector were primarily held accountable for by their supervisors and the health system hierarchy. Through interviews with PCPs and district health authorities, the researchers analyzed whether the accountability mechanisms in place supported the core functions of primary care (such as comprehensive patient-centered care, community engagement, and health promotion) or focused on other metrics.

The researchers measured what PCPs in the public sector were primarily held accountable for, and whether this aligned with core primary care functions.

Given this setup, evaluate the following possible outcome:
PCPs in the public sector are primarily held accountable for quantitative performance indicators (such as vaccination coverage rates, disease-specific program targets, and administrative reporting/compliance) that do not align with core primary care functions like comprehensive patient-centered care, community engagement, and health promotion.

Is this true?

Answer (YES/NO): NO